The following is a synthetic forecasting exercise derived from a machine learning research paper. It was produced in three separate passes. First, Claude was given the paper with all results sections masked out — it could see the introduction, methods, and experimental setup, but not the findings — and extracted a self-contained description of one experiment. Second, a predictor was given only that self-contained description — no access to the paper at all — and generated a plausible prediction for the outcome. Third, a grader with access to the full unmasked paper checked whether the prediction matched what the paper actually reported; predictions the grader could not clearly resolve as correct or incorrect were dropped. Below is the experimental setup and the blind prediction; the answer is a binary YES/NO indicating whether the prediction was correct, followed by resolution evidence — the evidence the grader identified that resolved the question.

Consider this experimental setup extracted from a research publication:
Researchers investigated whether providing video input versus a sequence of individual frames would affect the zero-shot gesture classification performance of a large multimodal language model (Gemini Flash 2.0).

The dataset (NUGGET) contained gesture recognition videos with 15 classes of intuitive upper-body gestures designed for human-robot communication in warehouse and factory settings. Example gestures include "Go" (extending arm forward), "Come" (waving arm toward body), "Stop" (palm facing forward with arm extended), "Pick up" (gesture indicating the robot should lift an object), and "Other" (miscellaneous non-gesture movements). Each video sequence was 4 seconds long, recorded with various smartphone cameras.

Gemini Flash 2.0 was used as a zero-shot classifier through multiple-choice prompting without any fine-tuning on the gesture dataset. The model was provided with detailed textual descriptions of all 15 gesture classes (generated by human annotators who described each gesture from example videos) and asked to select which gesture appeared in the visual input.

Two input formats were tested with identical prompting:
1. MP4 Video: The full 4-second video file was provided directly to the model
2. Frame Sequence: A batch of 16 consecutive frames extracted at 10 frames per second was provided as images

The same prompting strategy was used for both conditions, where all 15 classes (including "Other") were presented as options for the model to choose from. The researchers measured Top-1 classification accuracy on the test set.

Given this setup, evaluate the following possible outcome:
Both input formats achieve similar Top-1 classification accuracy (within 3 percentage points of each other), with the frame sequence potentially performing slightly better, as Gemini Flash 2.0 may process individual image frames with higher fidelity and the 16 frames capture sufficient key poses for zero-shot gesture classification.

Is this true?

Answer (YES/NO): NO